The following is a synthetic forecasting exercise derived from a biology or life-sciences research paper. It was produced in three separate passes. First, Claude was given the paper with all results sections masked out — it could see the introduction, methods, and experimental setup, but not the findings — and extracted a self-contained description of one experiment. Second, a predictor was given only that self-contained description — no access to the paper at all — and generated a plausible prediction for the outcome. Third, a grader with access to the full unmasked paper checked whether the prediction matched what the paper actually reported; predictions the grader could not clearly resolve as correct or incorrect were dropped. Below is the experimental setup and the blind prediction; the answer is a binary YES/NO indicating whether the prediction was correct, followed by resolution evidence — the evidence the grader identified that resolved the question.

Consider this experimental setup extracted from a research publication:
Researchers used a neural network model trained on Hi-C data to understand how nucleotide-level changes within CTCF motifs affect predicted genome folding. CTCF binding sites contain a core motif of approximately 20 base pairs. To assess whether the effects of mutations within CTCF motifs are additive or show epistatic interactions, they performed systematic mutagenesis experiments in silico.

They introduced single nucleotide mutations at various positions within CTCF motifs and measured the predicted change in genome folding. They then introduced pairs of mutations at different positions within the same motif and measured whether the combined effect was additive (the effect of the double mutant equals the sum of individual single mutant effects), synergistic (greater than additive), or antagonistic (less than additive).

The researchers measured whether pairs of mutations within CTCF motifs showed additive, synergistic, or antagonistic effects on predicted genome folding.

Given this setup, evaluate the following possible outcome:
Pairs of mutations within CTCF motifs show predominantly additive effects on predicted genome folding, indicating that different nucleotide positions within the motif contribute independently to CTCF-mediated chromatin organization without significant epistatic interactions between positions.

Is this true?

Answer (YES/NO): NO